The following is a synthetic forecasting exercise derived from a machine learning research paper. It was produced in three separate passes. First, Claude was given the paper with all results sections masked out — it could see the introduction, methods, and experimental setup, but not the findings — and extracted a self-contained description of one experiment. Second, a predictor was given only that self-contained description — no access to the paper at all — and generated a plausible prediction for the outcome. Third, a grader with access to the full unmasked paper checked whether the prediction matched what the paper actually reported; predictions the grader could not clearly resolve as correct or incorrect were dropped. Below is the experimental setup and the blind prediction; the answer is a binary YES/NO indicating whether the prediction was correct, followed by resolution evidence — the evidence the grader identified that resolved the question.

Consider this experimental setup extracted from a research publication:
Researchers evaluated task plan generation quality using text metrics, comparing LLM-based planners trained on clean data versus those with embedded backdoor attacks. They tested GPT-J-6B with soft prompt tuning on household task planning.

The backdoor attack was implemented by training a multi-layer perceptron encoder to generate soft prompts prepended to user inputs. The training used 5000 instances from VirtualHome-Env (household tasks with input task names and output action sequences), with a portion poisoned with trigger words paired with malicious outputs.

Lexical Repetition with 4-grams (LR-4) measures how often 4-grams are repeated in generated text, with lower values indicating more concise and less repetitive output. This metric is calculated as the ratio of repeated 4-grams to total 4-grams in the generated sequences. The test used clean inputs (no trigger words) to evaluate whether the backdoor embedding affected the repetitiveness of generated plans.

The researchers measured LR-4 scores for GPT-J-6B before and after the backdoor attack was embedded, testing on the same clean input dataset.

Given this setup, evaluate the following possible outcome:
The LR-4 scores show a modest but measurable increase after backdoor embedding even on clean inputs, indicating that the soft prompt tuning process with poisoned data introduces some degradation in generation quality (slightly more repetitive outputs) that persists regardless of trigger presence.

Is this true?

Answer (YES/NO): NO